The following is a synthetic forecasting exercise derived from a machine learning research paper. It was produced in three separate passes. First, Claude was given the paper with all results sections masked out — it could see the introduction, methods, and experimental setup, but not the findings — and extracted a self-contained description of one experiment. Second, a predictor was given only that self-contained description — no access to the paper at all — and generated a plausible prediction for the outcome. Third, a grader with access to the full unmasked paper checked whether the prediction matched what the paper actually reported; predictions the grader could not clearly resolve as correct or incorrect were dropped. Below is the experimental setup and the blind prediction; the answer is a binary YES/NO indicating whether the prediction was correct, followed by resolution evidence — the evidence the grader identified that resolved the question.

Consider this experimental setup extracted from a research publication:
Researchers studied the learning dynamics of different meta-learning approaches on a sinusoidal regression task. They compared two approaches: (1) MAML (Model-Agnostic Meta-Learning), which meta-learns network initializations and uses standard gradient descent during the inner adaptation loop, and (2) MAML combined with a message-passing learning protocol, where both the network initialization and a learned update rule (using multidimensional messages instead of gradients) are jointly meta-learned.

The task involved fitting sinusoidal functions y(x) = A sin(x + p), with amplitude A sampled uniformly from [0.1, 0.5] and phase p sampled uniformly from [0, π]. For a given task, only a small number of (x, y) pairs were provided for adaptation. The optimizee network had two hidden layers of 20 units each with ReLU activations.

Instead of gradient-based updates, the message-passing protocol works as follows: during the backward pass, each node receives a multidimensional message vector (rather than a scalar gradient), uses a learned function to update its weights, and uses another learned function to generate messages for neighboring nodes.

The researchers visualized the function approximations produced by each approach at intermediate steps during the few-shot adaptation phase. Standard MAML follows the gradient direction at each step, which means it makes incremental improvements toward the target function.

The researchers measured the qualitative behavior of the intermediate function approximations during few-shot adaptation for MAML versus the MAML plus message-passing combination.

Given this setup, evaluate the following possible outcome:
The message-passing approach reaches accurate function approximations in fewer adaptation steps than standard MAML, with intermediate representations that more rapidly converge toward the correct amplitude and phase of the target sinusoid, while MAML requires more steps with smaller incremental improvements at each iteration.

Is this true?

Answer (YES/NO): NO